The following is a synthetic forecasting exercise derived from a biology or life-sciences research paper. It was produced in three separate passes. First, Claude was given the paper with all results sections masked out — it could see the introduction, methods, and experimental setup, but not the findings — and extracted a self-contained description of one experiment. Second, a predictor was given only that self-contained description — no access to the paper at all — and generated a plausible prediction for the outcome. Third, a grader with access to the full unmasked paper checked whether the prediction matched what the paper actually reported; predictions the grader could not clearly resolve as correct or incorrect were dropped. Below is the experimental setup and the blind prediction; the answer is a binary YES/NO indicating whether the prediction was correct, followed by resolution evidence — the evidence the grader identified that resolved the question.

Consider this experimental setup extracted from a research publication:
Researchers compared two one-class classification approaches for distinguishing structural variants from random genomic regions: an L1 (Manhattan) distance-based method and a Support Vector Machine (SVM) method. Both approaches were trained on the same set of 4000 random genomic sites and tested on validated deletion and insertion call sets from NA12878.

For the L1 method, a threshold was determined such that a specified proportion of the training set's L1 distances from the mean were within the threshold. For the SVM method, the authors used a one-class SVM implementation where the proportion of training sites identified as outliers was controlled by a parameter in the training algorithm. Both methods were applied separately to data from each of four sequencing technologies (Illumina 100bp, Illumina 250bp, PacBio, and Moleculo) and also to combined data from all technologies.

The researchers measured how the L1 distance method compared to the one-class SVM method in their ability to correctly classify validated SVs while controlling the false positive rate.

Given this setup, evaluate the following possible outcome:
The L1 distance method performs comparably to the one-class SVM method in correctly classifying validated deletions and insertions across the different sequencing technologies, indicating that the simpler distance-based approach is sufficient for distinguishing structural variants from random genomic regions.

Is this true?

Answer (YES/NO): YES